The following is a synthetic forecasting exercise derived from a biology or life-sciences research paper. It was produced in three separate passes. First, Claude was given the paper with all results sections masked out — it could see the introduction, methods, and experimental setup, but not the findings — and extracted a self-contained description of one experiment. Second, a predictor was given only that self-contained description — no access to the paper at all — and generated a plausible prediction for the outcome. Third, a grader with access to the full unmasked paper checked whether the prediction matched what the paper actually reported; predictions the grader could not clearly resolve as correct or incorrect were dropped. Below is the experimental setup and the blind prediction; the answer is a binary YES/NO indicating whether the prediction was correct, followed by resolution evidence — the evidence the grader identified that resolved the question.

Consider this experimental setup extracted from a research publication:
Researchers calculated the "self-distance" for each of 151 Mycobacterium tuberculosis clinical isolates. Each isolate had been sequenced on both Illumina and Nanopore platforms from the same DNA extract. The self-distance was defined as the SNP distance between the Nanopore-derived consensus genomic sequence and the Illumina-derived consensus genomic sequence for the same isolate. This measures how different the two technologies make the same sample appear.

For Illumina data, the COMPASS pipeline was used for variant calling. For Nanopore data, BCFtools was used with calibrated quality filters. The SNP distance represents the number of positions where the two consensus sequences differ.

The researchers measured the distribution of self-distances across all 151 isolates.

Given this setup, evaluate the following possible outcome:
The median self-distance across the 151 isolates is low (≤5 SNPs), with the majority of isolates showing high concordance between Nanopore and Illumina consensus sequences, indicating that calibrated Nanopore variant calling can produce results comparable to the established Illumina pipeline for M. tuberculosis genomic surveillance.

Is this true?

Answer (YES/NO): YES